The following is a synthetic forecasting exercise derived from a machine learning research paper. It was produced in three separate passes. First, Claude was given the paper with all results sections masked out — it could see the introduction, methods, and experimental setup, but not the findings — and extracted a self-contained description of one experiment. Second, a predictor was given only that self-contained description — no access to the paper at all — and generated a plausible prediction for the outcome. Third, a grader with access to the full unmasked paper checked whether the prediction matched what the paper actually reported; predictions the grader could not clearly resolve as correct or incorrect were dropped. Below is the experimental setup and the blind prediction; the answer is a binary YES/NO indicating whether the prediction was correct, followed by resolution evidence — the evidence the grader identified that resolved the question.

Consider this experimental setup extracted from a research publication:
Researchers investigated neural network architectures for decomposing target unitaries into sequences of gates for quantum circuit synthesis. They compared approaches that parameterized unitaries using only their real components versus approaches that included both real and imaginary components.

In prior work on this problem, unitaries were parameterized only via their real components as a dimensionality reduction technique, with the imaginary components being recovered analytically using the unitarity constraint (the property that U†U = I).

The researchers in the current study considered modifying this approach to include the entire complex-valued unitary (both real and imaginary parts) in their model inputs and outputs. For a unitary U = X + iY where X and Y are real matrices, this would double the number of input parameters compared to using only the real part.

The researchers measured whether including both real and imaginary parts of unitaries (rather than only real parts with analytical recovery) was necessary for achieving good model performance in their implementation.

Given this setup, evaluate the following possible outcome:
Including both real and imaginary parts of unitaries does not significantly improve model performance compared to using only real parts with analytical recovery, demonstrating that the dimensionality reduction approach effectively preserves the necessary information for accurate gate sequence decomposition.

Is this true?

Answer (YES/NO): NO